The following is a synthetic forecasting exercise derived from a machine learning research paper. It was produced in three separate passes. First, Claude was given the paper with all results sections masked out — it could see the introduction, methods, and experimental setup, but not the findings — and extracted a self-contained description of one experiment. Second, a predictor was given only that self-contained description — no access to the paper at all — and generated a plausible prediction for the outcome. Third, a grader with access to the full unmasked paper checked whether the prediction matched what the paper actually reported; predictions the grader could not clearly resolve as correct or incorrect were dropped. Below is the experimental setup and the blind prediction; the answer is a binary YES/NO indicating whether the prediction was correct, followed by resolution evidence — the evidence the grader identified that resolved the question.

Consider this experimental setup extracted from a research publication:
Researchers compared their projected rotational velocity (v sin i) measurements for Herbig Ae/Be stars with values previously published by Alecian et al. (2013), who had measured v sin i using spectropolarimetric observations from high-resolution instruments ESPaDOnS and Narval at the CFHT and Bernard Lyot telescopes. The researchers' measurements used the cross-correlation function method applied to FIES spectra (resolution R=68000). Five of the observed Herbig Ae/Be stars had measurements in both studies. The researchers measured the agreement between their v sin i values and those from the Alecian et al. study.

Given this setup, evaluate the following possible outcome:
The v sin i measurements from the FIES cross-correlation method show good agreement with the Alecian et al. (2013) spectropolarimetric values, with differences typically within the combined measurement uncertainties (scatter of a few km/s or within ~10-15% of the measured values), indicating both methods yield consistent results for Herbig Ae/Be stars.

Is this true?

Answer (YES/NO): YES